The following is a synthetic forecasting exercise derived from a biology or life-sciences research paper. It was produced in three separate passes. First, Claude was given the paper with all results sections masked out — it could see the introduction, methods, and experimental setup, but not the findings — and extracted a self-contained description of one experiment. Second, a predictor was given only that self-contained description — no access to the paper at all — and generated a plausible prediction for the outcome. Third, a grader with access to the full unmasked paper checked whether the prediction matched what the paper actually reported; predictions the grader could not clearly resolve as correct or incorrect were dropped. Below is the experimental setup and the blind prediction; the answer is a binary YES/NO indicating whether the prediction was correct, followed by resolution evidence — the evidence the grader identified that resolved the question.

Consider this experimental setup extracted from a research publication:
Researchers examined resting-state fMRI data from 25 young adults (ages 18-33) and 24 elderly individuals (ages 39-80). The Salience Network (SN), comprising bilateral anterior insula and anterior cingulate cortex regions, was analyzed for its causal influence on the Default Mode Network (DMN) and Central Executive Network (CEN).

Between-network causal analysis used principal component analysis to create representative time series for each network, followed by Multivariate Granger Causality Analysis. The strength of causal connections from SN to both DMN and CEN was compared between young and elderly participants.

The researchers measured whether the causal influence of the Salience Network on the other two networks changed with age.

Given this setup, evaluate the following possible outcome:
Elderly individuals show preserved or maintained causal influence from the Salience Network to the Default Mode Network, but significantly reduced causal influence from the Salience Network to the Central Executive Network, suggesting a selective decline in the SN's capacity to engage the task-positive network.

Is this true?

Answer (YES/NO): NO